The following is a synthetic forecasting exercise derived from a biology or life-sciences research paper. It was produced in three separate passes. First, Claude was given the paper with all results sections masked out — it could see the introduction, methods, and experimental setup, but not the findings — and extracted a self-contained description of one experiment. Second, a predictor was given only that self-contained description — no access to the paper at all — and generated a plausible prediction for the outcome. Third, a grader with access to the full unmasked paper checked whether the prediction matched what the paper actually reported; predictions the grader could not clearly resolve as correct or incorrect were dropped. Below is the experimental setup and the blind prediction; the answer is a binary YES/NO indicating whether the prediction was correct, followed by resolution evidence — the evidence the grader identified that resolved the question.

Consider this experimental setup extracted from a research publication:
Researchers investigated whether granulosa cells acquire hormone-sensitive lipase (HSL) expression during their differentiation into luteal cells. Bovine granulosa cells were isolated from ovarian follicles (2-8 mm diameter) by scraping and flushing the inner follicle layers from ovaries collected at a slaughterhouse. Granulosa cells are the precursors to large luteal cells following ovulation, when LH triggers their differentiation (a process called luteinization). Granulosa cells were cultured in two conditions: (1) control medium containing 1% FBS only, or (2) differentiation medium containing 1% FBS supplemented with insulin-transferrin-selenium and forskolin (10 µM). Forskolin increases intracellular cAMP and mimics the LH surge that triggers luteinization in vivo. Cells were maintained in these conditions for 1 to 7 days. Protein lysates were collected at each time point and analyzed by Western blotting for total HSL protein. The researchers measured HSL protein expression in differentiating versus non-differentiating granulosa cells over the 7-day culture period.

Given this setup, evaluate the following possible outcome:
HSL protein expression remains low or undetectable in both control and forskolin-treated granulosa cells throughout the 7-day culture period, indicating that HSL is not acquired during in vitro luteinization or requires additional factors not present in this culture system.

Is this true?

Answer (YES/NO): YES